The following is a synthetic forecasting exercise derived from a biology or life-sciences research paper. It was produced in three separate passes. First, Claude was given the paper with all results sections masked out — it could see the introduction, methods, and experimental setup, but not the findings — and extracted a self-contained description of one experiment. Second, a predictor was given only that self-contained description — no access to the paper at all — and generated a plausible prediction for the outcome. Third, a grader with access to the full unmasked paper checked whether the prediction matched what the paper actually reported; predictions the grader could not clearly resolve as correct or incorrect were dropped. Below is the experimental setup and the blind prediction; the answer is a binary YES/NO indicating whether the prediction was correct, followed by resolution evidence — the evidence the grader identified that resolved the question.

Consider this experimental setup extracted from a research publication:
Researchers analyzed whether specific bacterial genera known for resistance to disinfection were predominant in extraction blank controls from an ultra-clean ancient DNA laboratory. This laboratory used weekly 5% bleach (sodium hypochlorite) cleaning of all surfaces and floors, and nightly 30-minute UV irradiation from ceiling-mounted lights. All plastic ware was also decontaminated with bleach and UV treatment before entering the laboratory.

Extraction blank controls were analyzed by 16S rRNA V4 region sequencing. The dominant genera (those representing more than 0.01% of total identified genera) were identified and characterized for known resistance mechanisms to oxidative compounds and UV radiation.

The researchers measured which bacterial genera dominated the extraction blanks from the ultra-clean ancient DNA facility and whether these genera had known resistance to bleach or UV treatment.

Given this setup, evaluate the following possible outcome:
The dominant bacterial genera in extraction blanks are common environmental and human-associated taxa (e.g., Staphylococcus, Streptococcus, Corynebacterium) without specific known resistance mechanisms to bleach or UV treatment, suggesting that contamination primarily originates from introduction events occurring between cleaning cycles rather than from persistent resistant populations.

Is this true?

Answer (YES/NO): NO